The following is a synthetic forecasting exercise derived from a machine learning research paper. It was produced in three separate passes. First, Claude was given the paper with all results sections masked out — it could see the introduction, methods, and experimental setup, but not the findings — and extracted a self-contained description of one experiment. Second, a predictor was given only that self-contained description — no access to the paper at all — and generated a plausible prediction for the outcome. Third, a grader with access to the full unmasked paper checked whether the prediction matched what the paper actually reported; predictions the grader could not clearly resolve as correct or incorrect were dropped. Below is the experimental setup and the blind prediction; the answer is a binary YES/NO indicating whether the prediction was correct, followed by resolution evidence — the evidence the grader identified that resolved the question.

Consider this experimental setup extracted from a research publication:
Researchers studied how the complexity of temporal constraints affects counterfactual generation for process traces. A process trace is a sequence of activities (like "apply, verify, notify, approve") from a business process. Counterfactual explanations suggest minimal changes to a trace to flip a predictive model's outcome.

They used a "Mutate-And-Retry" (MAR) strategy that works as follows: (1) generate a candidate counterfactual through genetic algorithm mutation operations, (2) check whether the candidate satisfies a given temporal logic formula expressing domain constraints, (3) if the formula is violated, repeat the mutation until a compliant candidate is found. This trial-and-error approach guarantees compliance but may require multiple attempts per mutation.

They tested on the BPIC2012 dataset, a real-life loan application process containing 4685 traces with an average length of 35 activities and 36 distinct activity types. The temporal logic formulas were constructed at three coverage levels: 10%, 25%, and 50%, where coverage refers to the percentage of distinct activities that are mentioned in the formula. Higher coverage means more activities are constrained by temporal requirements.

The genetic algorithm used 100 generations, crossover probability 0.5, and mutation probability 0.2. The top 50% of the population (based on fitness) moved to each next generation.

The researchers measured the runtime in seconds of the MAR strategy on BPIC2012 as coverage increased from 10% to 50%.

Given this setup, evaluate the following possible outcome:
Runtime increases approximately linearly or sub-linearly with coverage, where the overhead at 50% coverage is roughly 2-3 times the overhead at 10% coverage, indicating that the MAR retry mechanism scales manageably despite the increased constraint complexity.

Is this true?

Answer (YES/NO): NO